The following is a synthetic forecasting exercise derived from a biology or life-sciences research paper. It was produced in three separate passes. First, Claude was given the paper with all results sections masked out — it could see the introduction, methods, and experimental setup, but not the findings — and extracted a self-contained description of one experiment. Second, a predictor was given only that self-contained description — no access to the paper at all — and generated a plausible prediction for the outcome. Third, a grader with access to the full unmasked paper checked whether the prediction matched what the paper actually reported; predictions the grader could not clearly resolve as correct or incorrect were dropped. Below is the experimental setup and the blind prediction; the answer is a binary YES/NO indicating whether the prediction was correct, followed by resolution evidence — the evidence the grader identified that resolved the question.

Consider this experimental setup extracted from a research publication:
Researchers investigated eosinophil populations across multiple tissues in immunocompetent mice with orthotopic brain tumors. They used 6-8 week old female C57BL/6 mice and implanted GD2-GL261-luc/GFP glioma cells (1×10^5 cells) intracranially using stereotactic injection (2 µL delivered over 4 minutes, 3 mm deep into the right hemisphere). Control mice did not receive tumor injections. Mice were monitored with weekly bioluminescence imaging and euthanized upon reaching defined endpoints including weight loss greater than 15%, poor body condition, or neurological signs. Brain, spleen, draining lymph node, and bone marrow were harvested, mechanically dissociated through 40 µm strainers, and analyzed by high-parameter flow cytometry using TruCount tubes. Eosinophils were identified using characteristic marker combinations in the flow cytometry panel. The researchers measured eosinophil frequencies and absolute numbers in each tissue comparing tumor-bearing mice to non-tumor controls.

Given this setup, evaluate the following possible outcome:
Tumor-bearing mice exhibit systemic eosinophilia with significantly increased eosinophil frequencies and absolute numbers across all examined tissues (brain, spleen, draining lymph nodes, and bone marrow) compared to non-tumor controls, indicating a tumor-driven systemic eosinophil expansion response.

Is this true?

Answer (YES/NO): NO